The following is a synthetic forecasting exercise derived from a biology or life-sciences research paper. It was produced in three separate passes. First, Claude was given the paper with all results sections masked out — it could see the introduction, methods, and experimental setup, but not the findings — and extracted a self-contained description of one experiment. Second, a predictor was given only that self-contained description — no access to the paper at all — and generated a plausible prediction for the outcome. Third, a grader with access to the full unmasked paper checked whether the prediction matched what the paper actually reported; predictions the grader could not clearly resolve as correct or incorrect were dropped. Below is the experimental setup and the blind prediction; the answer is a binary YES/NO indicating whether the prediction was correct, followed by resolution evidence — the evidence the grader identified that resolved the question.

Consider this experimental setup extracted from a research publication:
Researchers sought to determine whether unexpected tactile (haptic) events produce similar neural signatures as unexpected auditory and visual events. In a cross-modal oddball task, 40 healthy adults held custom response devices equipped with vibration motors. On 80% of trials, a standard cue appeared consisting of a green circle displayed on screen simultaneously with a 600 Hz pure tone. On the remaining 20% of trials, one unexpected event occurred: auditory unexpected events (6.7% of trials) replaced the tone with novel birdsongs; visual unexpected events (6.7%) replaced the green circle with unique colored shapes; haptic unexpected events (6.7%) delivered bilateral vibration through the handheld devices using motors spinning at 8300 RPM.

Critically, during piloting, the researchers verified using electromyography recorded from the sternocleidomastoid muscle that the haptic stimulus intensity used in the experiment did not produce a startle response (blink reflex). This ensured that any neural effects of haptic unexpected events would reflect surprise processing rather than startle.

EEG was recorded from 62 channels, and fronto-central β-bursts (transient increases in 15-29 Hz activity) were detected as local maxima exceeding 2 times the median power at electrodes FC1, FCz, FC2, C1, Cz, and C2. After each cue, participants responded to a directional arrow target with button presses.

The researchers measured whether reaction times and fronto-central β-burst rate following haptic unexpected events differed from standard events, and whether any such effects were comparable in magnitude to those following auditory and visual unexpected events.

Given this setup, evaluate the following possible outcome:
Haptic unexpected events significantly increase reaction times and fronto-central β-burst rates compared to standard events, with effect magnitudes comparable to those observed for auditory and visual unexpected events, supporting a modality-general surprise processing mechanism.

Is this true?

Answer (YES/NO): NO